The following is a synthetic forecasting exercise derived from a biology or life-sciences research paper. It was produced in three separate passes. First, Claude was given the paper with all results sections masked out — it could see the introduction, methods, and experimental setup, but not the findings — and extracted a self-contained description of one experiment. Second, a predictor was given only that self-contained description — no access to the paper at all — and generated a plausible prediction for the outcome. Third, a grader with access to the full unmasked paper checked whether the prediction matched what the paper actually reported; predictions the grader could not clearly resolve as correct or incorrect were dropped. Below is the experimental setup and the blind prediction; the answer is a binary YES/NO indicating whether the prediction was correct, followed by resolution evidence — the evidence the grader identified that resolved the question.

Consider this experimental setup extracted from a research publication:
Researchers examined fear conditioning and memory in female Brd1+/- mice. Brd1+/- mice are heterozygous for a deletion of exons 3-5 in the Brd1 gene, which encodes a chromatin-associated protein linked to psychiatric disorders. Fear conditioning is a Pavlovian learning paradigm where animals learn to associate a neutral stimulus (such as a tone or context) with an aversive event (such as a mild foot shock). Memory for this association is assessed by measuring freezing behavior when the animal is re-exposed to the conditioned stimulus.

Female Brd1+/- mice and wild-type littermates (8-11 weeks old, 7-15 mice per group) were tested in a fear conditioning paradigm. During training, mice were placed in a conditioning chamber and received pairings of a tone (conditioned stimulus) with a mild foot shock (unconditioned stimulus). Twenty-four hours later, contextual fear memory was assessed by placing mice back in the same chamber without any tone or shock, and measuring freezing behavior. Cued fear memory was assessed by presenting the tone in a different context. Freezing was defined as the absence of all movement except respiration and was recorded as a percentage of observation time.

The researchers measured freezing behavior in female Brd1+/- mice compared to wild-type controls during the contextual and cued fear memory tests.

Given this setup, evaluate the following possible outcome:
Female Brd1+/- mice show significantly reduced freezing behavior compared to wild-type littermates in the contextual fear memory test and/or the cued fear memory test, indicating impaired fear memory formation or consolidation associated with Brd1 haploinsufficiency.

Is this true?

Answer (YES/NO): YES